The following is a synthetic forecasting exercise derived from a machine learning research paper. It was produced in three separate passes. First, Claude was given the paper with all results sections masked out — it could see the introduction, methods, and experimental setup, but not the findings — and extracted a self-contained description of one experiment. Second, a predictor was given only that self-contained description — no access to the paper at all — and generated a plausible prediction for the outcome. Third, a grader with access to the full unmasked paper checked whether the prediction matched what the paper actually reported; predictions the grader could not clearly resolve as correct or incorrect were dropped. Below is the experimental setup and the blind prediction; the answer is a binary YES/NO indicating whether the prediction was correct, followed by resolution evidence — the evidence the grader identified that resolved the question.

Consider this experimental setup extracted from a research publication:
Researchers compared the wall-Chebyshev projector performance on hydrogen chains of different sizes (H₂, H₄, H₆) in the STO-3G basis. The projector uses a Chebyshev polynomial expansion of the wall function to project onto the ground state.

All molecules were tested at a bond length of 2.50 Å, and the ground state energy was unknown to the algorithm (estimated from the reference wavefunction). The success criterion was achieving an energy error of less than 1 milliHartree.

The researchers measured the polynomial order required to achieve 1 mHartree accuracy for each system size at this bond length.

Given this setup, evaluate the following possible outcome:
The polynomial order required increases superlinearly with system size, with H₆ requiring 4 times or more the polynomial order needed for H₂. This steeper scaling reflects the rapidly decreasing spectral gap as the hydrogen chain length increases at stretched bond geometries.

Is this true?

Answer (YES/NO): YES